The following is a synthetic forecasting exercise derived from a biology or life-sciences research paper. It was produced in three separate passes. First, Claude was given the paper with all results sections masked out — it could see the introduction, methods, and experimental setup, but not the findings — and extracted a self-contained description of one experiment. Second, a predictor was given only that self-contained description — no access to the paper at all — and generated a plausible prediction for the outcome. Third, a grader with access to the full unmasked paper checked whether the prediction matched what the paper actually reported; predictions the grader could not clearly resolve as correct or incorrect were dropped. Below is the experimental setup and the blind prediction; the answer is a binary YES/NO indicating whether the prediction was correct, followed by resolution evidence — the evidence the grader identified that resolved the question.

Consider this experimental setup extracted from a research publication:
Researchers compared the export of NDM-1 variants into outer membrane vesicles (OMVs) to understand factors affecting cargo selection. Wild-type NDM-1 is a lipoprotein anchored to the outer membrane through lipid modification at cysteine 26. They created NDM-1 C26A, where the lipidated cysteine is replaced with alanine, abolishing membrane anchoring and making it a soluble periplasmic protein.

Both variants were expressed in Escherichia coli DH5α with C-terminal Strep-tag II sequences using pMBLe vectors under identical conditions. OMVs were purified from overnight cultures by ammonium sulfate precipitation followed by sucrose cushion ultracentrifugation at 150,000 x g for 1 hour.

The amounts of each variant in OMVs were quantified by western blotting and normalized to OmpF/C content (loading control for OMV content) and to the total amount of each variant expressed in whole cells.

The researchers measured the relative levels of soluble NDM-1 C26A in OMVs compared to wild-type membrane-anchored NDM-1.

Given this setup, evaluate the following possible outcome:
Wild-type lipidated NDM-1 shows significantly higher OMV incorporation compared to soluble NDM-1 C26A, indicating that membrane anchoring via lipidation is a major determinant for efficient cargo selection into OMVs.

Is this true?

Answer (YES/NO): YES